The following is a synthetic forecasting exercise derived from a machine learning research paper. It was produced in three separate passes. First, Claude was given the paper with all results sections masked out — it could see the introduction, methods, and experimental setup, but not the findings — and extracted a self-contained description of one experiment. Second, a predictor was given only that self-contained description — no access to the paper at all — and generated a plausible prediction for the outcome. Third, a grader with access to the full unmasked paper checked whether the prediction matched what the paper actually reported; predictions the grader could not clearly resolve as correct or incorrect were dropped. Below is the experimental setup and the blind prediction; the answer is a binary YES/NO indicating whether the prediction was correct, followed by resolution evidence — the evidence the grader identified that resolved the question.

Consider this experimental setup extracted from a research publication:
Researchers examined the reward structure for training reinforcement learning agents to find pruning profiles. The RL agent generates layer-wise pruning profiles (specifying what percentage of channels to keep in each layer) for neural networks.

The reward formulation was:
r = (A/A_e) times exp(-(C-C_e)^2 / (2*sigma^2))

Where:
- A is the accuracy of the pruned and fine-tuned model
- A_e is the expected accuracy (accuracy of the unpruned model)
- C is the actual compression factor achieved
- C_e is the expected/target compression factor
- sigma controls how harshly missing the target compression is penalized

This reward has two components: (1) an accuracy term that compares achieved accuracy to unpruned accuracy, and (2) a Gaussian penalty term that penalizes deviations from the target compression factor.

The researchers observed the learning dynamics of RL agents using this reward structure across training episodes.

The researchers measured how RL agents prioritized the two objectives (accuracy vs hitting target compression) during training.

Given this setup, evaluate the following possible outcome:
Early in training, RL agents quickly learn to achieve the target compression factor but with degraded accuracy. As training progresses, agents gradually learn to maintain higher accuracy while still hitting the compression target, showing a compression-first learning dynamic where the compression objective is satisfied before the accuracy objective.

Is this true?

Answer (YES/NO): YES